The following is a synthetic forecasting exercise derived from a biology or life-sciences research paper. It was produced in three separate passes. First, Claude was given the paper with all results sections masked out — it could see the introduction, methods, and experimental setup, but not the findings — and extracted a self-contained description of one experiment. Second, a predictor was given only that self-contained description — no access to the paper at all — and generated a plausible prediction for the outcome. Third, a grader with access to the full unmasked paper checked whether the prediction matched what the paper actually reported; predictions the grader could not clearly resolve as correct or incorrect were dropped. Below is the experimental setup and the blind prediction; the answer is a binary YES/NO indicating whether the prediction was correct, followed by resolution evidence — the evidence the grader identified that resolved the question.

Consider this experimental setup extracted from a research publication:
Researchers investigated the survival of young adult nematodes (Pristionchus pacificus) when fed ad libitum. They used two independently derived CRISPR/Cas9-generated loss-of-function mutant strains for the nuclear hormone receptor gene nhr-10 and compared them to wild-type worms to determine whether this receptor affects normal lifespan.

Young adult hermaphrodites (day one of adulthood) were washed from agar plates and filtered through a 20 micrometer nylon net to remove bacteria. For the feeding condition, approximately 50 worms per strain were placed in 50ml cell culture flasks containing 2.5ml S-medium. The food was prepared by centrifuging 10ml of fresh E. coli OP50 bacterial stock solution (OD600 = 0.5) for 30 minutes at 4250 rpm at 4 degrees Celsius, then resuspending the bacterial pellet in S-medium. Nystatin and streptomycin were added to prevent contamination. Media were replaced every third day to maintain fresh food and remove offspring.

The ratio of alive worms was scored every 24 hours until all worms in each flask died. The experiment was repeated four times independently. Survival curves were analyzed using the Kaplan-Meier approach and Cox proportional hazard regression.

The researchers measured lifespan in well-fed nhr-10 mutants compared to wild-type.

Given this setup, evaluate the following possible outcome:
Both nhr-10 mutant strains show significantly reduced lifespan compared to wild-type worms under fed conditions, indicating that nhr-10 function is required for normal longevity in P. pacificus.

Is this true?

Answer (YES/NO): NO